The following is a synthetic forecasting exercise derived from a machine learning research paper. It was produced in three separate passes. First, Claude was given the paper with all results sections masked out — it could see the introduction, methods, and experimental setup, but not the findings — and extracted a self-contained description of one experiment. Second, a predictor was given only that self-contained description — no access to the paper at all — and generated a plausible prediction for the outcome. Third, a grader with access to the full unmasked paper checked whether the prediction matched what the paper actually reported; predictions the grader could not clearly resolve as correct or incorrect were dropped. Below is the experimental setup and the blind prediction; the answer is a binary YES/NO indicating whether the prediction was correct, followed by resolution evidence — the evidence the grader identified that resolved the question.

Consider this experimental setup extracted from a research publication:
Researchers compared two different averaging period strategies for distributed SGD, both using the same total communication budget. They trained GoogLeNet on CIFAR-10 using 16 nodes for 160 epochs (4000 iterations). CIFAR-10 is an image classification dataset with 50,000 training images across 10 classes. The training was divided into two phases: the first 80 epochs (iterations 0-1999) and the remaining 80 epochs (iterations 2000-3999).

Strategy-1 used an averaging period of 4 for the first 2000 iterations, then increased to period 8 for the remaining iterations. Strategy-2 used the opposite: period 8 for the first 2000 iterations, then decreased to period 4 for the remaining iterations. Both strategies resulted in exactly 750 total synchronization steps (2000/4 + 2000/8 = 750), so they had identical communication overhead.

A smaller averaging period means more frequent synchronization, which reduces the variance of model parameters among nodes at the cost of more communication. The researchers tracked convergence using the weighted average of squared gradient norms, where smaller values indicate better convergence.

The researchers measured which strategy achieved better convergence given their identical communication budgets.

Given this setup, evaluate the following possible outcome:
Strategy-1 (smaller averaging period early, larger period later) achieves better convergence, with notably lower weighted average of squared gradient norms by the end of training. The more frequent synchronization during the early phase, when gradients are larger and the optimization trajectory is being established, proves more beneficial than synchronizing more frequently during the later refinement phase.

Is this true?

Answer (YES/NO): YES